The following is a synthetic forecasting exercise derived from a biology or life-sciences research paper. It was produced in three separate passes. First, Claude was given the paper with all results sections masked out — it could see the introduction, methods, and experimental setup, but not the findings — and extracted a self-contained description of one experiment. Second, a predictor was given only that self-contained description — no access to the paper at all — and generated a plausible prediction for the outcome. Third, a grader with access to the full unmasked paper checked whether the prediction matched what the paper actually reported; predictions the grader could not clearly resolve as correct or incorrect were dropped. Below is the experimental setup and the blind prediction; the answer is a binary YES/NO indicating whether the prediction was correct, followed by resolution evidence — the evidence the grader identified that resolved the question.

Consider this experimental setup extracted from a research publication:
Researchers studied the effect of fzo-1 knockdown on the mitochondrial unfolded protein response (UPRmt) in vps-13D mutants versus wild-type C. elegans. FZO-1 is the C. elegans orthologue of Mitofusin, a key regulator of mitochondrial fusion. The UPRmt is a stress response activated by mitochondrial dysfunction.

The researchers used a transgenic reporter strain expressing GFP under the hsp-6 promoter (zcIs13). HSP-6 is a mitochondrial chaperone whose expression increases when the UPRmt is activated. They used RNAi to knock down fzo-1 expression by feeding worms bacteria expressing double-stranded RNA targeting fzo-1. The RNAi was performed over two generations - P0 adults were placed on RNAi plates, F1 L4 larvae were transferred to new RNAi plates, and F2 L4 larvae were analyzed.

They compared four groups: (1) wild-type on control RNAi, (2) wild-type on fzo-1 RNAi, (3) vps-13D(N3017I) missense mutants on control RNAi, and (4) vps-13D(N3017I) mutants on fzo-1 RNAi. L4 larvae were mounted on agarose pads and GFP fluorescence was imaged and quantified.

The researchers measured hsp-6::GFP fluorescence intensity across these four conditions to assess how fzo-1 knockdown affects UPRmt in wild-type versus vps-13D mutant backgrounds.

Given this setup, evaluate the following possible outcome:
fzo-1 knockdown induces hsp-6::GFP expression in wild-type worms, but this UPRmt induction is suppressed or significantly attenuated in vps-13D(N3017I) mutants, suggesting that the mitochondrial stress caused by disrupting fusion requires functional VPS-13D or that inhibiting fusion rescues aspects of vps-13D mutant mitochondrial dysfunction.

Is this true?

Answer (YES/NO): NO